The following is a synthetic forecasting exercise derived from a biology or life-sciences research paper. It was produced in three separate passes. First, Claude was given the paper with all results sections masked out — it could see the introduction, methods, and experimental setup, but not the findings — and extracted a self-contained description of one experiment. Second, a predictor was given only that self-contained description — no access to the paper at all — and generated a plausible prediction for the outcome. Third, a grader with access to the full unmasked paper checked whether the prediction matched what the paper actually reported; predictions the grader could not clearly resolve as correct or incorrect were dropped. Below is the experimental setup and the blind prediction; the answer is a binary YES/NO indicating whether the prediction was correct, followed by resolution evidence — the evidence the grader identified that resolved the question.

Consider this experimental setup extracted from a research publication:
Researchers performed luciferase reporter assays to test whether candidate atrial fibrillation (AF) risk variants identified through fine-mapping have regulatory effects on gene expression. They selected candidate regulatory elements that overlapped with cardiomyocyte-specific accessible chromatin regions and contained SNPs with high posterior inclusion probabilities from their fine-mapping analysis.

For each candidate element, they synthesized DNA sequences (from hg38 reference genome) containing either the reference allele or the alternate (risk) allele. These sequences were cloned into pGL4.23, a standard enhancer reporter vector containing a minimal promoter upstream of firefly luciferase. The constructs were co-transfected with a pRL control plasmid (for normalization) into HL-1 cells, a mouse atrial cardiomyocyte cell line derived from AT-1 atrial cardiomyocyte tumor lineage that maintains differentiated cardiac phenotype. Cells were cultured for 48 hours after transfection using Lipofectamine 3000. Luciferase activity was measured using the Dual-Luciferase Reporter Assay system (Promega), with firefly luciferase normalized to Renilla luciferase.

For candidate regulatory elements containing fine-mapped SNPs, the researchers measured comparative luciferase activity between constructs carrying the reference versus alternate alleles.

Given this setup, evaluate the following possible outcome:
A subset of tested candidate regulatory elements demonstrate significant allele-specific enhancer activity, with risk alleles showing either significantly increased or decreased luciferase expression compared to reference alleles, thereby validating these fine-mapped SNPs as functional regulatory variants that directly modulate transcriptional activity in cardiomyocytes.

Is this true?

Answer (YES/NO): YES